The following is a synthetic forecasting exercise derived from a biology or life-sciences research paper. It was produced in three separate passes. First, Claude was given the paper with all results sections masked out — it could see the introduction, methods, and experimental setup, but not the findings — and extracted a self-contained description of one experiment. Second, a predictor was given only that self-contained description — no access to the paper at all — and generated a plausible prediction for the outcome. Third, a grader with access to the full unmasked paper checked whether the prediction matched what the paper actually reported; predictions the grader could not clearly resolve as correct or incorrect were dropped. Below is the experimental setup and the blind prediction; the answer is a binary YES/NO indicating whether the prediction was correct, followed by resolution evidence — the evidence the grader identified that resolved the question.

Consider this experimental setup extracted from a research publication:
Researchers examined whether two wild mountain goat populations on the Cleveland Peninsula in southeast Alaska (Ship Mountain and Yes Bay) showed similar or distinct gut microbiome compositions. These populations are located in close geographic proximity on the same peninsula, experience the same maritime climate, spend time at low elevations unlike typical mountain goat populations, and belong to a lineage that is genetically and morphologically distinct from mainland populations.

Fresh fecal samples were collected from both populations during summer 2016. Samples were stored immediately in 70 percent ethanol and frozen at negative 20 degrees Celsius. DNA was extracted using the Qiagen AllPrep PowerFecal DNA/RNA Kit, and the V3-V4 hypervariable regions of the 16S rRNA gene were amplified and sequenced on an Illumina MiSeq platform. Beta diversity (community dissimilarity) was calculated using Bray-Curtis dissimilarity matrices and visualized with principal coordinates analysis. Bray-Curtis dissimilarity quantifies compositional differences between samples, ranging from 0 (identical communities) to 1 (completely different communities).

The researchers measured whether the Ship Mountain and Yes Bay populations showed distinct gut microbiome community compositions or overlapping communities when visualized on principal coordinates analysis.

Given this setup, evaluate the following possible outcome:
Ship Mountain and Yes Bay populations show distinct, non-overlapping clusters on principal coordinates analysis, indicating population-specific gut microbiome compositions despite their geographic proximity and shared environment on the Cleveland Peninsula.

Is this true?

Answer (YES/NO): NO